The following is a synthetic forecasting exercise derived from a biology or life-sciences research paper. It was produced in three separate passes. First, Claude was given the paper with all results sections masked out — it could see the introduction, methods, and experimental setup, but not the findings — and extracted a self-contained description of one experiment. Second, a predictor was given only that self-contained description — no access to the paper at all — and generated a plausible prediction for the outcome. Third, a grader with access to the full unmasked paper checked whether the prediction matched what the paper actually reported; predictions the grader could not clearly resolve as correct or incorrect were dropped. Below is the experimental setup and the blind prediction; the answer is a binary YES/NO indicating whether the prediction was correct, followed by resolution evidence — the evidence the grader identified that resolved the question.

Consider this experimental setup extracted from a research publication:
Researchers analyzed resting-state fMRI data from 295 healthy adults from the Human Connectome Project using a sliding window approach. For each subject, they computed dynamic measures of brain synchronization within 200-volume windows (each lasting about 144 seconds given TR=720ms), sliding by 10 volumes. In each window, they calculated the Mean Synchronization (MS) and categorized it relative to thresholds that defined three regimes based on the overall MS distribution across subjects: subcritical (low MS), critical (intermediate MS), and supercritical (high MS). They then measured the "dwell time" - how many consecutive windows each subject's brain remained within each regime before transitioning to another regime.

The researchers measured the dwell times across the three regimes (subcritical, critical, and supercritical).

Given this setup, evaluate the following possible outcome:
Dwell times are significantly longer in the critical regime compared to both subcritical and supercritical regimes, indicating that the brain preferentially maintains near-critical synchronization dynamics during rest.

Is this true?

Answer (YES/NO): NO